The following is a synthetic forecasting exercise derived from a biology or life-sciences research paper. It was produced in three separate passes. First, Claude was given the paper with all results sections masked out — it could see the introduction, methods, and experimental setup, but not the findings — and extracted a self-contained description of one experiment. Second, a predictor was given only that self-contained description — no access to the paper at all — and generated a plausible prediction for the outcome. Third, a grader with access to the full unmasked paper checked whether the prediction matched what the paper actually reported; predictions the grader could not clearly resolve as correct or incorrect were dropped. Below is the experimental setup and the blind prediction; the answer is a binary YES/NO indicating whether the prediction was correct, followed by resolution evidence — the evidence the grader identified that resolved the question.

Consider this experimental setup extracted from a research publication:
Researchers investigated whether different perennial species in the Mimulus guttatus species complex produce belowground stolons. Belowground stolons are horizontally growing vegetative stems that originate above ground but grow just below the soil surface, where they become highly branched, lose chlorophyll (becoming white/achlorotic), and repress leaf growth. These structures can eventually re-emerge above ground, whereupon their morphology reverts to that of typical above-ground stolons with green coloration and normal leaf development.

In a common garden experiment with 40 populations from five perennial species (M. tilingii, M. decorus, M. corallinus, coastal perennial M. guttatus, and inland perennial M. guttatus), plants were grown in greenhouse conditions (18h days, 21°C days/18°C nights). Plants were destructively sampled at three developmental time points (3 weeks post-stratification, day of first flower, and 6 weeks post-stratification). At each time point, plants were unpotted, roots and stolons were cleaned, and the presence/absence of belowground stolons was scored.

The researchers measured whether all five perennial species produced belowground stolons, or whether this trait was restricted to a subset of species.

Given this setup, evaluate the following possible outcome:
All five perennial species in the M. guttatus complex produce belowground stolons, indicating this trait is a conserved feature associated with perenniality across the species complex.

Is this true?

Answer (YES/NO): NO